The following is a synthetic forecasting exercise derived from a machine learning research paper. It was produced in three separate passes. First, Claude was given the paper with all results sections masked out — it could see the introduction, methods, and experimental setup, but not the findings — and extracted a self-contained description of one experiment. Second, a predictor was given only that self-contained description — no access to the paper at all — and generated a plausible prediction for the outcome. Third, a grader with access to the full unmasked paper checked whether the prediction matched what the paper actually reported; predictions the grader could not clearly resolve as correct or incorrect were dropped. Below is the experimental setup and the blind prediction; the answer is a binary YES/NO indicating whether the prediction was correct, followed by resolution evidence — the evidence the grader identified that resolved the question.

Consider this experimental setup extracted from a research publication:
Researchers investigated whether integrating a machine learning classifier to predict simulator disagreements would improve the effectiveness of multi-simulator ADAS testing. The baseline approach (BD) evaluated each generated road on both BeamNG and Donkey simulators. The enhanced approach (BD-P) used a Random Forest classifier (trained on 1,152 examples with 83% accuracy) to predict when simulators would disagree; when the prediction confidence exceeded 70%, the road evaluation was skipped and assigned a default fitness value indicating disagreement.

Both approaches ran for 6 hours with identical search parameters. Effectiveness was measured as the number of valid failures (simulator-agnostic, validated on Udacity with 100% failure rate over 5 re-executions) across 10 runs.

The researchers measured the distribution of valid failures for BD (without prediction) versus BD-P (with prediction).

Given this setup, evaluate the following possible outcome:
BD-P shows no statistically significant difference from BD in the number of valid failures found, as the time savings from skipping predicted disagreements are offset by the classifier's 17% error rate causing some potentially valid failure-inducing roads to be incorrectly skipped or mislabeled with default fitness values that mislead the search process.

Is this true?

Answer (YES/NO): YES